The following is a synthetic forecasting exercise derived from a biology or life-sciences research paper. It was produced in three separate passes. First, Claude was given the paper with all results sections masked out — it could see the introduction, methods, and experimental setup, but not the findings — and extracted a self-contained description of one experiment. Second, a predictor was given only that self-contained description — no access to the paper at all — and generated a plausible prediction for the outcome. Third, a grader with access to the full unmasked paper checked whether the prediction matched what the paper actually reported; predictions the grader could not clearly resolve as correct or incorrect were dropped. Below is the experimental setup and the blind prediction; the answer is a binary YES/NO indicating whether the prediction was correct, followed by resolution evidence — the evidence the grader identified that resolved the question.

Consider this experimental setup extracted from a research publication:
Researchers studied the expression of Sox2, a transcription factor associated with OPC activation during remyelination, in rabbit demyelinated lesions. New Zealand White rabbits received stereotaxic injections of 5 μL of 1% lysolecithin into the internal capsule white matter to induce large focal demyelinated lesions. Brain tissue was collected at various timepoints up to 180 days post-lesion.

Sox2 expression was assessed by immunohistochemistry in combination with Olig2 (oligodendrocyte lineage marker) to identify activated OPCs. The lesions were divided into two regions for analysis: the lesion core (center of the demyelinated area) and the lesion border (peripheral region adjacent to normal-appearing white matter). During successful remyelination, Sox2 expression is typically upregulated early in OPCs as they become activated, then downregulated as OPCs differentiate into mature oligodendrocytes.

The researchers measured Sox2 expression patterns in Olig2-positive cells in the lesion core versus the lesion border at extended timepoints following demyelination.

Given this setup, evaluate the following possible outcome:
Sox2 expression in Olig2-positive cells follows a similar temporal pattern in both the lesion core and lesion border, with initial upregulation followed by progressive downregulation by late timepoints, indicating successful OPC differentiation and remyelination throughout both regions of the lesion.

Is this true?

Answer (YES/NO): NO